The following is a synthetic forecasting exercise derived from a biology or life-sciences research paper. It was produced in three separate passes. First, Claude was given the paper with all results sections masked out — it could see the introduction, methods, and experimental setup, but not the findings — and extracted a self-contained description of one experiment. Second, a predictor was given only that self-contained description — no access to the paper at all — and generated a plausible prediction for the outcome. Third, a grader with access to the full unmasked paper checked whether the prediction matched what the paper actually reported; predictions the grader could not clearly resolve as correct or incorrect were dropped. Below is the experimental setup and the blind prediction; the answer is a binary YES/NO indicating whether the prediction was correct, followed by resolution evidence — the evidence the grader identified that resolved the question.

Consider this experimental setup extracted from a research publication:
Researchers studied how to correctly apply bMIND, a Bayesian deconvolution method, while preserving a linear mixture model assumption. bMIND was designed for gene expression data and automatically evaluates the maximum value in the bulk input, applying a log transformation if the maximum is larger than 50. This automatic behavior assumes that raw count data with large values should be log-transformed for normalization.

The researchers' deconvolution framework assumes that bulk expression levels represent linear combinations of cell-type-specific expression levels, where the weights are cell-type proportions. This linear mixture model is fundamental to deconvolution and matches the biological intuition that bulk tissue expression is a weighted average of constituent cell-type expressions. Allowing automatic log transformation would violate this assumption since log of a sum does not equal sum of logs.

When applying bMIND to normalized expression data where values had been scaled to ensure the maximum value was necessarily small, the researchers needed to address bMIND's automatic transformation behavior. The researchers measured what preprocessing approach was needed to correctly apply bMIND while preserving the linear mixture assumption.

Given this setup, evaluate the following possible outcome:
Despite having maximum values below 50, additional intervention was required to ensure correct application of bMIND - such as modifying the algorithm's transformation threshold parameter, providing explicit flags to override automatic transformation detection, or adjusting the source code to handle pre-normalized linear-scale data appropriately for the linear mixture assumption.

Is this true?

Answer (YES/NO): NO